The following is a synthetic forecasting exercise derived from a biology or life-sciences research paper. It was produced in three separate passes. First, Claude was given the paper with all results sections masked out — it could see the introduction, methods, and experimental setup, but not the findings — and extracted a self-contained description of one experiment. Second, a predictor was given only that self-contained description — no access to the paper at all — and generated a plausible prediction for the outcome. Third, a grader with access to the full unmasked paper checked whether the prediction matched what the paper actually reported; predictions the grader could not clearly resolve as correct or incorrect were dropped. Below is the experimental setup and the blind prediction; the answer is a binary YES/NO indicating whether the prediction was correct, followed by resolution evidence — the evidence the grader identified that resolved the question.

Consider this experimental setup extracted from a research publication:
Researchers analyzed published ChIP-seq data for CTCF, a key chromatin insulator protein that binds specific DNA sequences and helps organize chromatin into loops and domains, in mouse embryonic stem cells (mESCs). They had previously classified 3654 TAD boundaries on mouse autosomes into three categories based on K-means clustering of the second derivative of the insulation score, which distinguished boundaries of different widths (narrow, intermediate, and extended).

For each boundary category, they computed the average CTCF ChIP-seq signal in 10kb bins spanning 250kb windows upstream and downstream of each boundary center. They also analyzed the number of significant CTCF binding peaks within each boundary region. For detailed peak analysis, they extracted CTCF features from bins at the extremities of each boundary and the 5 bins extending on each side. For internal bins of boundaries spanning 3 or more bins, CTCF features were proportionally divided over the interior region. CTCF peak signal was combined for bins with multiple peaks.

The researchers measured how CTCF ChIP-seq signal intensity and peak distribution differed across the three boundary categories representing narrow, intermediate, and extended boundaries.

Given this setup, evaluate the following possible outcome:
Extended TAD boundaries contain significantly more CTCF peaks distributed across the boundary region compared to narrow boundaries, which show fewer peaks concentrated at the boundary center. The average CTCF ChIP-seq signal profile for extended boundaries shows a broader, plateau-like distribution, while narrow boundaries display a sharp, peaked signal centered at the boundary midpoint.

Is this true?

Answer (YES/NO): NO